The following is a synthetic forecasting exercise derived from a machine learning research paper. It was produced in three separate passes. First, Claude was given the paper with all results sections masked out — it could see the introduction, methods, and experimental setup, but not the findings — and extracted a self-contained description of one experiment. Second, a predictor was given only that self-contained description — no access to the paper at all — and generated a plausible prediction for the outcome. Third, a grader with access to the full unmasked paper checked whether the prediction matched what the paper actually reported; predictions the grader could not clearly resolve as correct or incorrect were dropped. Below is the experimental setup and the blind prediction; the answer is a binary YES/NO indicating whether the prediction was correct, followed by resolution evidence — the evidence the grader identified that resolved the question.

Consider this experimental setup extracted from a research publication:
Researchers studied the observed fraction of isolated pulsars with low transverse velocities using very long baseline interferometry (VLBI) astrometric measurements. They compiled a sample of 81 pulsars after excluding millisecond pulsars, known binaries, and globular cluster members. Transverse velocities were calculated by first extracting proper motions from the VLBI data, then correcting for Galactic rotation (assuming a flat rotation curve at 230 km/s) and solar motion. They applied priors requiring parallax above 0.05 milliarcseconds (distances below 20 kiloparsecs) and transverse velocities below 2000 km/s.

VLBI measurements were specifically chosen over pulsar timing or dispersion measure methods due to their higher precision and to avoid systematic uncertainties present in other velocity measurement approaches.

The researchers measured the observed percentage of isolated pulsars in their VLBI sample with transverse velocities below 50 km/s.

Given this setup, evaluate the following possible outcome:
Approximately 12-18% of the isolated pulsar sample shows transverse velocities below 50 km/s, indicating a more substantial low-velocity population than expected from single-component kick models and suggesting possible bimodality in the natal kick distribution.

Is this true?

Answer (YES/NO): NO